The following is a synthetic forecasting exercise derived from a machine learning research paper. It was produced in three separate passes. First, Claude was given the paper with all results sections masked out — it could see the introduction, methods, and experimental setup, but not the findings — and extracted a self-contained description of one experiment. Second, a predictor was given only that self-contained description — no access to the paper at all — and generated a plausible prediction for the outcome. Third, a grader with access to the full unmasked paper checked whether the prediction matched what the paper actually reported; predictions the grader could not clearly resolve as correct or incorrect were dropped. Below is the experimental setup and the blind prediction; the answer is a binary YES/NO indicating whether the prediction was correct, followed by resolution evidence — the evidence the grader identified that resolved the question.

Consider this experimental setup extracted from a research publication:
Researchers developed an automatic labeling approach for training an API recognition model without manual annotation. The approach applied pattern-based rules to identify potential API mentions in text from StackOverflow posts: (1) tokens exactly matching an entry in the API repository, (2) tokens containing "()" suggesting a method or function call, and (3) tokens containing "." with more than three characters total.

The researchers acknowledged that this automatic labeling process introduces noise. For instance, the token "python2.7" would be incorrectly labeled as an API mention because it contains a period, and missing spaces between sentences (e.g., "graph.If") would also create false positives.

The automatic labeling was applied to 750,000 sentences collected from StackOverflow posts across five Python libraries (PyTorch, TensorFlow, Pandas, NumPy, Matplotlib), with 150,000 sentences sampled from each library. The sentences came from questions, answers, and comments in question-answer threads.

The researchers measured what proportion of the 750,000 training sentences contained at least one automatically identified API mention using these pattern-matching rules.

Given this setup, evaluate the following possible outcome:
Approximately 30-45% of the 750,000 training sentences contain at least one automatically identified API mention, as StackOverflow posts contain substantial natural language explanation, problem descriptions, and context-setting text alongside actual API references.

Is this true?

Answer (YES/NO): NO